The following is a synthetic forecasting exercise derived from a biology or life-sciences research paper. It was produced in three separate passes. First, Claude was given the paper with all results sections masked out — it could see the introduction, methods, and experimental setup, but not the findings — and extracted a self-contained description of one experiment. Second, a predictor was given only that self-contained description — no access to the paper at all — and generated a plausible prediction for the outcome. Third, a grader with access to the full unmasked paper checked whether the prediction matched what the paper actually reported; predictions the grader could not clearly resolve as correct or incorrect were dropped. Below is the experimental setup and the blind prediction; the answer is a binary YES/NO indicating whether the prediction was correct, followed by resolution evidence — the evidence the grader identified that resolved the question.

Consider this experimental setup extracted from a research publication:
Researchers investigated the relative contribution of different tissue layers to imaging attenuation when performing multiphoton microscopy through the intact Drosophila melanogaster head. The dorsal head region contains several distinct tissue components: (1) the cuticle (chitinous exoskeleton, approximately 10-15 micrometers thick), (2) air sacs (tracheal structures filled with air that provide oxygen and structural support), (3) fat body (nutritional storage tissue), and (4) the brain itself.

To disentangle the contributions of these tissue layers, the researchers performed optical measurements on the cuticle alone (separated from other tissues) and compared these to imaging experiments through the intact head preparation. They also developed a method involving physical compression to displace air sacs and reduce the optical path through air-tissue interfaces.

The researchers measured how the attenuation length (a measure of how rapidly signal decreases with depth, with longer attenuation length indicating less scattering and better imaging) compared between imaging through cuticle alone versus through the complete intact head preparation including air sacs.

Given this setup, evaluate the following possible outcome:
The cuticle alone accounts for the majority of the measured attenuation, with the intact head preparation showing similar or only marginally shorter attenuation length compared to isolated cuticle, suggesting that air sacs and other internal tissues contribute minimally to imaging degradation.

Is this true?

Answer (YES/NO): NO